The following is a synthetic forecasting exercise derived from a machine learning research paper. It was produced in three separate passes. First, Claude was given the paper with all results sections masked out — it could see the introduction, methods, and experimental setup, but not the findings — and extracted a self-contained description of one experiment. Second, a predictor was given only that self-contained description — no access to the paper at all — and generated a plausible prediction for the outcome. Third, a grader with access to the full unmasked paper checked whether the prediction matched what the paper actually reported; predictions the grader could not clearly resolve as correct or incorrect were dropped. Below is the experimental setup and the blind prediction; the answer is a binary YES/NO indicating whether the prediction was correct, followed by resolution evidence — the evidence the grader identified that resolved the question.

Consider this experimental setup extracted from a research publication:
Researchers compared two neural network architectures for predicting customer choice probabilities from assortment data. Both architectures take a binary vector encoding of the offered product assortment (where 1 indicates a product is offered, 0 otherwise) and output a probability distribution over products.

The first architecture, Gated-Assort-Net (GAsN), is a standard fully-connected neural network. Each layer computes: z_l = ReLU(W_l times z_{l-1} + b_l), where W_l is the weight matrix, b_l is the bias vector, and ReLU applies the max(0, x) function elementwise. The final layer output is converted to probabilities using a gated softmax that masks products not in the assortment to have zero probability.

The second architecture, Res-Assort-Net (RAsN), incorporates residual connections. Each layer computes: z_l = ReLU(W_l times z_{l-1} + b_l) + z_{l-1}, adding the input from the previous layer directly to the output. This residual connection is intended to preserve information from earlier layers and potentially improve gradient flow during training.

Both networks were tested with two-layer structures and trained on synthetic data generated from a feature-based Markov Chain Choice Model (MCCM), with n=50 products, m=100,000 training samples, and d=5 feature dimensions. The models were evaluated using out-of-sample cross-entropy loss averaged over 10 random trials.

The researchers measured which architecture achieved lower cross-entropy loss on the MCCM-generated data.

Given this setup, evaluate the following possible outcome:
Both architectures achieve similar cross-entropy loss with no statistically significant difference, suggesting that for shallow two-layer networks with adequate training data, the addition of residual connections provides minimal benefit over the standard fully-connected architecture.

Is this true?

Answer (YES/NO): NO